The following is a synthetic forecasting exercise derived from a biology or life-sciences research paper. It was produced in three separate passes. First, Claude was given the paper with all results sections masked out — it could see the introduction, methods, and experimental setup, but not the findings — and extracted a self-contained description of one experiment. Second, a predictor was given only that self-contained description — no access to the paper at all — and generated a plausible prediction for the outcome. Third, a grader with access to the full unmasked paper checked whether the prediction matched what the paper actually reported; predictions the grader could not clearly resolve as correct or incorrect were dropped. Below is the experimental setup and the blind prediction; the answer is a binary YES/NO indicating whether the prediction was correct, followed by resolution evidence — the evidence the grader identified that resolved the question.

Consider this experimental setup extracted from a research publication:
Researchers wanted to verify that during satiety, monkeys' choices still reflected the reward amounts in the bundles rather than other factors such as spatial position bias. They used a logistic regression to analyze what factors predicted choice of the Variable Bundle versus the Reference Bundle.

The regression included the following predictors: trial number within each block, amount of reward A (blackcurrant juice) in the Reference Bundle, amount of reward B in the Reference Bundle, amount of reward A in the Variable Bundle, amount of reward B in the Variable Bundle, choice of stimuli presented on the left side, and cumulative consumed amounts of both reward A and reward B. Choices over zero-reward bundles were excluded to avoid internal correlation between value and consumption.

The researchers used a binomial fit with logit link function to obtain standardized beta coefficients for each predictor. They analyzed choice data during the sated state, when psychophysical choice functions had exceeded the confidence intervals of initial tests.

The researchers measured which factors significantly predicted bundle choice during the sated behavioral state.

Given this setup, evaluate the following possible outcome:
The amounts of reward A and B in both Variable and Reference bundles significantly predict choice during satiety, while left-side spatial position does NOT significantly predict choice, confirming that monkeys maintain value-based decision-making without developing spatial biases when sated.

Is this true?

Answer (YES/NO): YES